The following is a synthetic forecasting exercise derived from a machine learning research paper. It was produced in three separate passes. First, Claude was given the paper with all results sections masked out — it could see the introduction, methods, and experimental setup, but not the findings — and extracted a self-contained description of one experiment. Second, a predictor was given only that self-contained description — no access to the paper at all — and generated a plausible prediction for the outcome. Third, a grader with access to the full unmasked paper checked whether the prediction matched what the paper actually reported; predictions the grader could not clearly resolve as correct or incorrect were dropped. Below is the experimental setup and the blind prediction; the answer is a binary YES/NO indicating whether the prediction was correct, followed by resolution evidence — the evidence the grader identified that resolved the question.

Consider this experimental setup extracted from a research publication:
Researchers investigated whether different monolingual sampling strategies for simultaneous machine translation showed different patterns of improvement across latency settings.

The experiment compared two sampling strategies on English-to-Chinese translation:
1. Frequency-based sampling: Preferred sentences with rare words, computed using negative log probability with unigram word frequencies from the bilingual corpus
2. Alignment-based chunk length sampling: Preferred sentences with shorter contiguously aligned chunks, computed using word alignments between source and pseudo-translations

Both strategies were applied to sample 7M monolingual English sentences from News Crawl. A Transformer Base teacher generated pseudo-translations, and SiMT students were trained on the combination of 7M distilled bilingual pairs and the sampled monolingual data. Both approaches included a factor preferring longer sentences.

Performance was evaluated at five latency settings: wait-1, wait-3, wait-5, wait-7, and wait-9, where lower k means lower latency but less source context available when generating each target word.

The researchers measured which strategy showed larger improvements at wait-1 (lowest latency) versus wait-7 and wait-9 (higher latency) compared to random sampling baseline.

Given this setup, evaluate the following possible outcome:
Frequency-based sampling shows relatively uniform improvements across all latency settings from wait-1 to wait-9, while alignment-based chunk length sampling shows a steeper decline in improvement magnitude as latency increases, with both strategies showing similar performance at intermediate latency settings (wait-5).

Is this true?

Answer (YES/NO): NO